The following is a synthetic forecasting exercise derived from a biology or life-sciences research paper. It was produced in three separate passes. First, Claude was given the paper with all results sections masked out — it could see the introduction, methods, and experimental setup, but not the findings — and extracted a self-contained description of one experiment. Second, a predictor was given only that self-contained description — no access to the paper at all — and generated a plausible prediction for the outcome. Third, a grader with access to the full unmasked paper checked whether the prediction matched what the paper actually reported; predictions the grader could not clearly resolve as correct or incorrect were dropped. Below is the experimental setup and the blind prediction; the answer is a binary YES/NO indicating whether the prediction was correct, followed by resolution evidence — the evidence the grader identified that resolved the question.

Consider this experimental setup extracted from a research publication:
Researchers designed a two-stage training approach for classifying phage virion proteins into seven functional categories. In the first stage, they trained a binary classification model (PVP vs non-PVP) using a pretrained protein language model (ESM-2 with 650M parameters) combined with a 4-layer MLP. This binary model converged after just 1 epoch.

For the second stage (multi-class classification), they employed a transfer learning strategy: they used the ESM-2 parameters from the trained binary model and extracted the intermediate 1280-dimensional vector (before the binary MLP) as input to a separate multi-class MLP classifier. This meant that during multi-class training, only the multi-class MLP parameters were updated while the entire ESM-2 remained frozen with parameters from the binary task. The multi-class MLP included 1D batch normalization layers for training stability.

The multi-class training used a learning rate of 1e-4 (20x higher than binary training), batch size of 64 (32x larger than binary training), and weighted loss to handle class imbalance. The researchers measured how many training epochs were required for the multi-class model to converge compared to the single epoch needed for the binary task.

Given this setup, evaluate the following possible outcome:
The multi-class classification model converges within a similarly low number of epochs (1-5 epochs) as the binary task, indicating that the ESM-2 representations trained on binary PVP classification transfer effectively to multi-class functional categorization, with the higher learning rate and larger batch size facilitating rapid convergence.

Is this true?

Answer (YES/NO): NO